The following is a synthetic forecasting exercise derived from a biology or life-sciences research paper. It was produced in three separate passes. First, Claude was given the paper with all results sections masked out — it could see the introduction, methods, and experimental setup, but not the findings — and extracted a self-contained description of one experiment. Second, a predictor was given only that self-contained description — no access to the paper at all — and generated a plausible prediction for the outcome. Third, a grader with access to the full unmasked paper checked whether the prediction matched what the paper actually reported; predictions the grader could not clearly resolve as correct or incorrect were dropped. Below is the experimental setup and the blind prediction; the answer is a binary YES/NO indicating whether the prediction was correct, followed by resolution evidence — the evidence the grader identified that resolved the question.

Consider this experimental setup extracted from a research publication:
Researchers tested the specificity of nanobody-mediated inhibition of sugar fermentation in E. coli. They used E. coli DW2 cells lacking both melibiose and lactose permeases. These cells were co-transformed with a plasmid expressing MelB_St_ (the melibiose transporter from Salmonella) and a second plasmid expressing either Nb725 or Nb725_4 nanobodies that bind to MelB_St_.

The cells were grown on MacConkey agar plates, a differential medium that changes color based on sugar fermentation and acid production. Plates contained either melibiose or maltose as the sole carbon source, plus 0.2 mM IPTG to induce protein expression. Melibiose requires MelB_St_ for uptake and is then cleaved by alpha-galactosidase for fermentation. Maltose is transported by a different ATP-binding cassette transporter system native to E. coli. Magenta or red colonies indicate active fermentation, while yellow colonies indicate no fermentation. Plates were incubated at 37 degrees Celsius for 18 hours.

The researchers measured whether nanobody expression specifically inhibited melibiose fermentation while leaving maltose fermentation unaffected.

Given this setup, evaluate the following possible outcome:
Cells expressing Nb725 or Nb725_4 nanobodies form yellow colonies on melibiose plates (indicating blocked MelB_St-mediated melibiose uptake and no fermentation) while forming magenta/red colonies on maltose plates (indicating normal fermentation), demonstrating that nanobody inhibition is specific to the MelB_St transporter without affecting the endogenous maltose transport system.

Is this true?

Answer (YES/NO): YES